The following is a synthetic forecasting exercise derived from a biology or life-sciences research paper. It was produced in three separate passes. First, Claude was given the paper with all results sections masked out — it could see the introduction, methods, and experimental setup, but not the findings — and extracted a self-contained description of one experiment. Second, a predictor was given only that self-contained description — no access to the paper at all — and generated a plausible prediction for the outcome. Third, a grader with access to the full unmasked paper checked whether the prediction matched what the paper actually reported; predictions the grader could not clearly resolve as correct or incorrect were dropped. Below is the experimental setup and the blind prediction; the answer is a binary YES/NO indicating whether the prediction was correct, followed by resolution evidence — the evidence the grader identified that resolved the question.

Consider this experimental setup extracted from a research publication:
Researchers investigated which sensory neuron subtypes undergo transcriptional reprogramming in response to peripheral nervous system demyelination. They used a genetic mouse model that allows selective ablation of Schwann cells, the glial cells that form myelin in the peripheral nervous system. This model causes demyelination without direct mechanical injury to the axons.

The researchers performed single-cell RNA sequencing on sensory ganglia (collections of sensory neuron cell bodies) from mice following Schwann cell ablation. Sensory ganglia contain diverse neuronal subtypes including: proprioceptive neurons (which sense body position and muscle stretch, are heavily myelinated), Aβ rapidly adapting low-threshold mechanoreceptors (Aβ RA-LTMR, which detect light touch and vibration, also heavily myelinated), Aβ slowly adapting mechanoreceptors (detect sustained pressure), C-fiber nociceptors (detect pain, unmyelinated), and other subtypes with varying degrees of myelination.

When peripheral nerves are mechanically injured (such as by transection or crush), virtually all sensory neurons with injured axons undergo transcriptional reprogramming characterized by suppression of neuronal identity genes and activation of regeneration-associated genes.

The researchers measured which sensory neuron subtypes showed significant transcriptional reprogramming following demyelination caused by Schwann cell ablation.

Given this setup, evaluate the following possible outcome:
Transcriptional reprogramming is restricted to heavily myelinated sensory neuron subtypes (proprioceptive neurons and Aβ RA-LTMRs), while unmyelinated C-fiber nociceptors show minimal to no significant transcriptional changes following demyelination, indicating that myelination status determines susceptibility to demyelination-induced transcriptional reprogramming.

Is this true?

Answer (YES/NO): YES